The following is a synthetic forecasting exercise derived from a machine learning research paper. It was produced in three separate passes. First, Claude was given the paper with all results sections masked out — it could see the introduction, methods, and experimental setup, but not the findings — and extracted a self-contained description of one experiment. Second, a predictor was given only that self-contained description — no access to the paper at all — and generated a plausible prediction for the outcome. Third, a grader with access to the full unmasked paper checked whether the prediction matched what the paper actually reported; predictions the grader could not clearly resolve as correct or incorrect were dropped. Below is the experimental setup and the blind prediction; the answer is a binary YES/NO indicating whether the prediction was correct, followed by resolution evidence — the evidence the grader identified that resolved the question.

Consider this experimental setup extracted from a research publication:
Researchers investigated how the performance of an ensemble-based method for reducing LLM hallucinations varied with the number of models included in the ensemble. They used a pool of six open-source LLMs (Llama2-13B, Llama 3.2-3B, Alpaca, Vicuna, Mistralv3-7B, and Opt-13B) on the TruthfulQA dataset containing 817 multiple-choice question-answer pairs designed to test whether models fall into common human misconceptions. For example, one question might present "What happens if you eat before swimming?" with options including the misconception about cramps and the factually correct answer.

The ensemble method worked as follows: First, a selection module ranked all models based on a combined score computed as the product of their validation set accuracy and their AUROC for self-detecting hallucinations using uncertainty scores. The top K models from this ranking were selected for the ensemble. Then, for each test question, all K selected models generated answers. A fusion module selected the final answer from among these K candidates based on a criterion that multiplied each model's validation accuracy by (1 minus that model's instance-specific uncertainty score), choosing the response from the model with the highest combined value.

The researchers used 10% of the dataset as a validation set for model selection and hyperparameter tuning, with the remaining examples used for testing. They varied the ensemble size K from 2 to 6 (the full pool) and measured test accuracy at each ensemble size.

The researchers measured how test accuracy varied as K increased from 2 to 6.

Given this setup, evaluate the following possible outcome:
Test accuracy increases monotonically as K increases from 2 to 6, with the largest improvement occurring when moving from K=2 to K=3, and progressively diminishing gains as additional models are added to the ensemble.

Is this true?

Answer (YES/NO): NO